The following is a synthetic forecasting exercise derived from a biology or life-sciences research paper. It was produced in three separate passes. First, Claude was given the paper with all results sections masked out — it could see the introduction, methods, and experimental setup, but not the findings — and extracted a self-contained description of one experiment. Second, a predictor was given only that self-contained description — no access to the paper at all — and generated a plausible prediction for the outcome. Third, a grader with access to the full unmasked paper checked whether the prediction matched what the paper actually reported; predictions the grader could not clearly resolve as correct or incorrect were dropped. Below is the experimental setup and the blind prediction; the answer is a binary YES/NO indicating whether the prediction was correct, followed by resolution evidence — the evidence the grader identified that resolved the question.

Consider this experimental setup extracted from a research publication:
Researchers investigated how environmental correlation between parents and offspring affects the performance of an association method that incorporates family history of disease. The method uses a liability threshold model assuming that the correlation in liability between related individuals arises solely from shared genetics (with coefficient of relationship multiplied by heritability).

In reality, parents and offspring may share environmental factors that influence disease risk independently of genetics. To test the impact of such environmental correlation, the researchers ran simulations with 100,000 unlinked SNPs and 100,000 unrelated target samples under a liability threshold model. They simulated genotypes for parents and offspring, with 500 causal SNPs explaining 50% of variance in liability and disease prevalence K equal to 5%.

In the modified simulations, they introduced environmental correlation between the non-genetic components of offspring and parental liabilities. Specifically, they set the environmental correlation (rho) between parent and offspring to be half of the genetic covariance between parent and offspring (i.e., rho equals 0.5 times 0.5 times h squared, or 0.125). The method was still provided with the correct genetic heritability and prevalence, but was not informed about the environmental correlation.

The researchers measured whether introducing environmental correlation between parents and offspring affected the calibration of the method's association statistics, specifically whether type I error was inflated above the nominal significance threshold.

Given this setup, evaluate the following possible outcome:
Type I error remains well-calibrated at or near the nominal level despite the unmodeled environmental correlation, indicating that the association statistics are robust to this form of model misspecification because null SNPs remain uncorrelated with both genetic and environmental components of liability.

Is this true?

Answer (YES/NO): YES